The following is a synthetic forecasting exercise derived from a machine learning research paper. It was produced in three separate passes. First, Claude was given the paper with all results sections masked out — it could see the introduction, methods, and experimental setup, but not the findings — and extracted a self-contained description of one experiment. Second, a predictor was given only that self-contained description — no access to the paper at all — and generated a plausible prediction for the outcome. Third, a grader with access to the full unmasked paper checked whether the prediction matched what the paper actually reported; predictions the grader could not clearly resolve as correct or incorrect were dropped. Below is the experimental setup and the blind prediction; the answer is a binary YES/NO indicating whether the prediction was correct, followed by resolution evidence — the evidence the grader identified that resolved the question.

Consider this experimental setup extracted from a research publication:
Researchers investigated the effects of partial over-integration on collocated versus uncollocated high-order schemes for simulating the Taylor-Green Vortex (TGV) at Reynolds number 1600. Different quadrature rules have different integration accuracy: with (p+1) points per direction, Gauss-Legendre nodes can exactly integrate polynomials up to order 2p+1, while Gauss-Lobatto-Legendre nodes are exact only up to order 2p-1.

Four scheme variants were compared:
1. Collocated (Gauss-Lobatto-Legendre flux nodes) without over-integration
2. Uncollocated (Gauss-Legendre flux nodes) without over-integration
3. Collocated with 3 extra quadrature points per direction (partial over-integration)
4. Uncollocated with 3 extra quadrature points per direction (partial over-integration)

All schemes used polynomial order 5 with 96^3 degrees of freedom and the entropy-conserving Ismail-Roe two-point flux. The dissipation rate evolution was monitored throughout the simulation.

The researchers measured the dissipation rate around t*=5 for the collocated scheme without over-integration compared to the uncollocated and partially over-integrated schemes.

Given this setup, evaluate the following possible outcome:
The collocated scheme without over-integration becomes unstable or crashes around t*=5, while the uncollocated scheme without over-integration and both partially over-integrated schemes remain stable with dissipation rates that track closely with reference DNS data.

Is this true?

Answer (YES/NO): NO